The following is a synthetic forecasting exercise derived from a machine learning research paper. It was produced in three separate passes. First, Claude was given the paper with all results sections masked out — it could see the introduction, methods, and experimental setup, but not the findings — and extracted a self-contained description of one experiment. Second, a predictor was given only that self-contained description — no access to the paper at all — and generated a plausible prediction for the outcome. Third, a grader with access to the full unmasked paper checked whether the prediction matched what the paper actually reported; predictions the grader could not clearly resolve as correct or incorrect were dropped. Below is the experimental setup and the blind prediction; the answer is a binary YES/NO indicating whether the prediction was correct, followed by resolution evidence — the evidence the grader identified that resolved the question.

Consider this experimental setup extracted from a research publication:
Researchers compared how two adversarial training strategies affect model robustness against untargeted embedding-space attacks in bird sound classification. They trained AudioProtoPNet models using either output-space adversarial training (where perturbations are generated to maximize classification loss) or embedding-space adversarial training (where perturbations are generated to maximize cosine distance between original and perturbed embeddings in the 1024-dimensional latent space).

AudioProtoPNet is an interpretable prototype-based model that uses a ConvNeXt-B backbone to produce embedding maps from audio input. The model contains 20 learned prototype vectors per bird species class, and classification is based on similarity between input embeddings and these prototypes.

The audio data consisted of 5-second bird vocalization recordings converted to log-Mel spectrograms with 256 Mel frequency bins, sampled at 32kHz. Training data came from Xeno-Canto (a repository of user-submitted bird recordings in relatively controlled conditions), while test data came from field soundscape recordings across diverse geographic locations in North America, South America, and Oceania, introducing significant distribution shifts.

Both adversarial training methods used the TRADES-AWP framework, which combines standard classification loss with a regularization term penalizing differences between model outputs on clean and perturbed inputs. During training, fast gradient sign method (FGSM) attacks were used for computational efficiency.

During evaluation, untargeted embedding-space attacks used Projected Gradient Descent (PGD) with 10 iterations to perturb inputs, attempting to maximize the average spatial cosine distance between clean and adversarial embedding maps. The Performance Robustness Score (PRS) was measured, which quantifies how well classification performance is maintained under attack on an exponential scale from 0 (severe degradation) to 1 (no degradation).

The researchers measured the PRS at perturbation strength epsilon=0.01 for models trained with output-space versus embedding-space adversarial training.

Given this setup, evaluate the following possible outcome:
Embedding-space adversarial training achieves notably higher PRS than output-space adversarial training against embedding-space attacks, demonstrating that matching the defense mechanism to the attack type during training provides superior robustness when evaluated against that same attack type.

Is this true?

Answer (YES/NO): NO